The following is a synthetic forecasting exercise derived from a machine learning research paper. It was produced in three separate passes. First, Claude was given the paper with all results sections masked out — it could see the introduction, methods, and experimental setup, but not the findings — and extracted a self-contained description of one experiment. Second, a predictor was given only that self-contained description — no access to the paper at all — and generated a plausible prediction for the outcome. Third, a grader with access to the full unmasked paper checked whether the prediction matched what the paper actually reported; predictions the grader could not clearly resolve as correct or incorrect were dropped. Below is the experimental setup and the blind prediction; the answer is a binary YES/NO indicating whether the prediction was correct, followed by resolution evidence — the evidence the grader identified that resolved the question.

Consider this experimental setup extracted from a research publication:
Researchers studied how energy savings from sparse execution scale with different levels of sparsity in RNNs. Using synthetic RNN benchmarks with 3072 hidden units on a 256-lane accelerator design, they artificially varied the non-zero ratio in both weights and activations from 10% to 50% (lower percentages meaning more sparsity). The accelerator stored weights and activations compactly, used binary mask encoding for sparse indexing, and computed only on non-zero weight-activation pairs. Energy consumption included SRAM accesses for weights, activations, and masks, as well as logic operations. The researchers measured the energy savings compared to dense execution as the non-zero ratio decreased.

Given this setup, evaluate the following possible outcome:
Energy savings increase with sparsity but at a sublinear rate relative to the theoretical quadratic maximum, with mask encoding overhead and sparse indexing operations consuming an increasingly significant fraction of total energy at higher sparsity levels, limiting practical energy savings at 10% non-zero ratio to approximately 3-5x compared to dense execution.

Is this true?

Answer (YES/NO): NO